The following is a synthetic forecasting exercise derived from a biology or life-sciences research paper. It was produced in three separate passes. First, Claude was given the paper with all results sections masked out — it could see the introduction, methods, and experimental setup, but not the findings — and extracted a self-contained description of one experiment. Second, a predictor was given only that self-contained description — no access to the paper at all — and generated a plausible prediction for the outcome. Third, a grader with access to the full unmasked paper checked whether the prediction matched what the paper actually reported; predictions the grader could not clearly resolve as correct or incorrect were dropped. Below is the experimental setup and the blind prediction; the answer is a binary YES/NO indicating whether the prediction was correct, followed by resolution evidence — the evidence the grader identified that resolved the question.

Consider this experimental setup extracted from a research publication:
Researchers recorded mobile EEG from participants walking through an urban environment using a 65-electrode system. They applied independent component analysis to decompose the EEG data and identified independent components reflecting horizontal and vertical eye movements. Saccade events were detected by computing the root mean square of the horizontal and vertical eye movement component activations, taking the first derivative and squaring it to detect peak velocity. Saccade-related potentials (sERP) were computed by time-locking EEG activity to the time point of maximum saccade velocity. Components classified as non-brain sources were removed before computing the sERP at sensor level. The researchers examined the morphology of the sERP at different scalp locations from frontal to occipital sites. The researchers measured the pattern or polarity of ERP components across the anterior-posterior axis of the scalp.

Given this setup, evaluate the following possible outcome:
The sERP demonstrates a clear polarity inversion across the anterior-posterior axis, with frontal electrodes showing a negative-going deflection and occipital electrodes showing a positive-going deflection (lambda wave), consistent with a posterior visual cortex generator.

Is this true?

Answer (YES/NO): YES